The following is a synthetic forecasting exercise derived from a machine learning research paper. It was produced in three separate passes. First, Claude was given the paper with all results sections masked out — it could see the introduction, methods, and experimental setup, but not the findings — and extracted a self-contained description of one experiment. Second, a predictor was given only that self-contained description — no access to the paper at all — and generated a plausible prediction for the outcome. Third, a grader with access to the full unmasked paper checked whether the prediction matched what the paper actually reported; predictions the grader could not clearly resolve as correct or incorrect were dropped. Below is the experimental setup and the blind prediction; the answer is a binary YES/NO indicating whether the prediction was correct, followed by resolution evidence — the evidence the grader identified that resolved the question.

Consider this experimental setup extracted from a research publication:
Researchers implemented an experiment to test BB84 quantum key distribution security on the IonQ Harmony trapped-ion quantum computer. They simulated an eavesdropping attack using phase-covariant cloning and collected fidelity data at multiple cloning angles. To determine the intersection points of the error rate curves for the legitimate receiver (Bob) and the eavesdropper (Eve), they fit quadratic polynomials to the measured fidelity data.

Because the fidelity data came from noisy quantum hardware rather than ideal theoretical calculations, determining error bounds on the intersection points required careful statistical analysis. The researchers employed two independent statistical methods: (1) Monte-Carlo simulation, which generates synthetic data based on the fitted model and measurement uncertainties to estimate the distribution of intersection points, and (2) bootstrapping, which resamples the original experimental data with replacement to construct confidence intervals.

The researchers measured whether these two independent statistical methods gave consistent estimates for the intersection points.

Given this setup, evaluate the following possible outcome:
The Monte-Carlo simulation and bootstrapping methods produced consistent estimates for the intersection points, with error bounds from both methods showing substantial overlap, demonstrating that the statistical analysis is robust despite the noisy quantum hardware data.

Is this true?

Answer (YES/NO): NO